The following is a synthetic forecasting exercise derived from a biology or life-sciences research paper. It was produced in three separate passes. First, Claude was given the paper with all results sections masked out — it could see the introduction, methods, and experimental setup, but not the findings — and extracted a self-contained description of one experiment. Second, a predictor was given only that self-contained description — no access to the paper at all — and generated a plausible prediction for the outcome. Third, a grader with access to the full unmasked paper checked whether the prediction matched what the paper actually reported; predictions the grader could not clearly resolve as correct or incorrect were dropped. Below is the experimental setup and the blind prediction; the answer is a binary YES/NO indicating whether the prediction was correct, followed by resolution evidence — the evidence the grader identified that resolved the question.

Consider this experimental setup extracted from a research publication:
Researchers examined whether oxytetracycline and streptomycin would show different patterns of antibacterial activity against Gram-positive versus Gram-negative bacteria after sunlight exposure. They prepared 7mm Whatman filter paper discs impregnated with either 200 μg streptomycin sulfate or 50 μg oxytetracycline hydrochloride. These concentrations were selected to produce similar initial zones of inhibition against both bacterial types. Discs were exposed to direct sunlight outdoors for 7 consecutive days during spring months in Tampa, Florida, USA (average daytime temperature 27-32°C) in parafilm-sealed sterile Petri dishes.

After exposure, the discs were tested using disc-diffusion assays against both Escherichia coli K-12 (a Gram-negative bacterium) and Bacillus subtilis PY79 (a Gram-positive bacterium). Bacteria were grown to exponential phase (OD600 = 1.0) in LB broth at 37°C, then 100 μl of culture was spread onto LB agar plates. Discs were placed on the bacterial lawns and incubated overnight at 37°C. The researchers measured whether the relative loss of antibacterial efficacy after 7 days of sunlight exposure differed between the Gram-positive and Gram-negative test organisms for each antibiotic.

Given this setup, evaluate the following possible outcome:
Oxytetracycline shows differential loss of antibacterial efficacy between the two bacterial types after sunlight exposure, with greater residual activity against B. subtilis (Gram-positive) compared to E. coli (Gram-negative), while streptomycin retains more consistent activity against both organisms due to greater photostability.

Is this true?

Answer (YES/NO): NO